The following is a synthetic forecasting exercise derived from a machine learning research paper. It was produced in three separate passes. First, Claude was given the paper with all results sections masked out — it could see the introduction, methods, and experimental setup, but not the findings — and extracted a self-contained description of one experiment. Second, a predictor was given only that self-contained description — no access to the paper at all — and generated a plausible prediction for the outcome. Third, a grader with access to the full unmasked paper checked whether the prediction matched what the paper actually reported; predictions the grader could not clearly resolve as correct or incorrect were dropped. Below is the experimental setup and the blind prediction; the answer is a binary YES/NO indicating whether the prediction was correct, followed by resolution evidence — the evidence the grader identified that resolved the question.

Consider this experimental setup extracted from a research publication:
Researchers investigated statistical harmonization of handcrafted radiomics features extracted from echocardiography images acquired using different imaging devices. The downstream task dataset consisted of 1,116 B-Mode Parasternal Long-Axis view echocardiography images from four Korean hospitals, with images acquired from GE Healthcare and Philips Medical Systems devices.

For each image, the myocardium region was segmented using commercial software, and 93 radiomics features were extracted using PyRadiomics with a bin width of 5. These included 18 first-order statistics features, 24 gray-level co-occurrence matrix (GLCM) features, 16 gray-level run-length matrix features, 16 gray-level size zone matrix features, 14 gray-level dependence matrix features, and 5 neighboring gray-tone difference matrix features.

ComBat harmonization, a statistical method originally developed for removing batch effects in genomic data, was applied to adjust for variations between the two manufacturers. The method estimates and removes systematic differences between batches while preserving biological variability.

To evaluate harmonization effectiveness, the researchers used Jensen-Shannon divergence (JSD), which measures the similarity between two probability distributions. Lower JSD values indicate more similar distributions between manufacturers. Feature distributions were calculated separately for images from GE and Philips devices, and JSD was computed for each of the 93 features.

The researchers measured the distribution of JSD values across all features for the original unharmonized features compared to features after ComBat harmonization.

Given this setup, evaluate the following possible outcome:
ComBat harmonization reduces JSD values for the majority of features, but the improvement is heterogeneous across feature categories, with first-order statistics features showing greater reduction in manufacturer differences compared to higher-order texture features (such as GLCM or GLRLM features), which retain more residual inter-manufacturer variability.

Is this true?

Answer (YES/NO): NO